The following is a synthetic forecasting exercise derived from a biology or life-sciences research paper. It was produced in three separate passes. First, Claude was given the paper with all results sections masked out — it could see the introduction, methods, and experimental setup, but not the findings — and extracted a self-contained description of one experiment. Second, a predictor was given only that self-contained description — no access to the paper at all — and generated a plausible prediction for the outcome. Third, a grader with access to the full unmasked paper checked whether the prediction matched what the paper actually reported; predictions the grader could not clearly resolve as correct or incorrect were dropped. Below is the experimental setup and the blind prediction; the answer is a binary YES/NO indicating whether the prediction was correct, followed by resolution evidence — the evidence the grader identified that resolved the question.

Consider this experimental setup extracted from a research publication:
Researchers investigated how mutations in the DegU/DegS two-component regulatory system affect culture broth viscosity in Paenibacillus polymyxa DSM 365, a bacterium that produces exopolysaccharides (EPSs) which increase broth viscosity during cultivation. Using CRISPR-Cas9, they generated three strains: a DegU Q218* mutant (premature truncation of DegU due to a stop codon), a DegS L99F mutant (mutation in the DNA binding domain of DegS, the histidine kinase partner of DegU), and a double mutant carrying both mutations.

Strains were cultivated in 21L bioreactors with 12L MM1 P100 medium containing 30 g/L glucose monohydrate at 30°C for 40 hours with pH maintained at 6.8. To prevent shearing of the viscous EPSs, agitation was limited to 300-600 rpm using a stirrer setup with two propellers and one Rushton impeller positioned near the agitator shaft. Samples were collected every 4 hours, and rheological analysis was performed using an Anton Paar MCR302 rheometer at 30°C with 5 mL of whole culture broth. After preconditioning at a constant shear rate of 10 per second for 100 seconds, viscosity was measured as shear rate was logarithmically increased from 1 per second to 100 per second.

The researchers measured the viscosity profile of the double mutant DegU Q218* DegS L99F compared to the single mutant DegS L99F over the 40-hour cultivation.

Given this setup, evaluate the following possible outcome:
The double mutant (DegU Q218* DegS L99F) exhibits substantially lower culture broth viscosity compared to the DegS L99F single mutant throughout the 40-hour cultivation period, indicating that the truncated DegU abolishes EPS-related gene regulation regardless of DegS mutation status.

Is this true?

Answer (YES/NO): NO